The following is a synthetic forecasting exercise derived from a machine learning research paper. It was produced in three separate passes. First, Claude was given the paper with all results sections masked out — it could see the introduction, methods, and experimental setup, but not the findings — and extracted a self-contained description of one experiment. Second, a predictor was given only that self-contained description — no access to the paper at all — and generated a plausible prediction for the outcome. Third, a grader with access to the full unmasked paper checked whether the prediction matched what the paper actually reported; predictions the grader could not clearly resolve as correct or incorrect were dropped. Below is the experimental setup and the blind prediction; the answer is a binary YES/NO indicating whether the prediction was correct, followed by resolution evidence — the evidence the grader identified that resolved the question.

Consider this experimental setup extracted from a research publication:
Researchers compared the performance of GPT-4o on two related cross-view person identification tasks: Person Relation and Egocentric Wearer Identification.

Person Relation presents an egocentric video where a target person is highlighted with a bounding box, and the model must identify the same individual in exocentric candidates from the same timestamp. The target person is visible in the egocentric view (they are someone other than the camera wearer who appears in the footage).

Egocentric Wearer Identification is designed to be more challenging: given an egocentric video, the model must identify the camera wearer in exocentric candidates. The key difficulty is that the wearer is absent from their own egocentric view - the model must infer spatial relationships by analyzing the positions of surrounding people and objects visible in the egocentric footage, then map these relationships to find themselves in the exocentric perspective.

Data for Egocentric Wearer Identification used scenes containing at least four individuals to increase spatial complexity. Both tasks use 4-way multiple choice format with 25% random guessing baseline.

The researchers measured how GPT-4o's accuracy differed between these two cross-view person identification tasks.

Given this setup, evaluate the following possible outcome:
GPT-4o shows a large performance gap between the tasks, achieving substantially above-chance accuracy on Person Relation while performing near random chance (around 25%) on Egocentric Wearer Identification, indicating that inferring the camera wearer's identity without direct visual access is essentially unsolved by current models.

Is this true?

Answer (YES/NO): NO